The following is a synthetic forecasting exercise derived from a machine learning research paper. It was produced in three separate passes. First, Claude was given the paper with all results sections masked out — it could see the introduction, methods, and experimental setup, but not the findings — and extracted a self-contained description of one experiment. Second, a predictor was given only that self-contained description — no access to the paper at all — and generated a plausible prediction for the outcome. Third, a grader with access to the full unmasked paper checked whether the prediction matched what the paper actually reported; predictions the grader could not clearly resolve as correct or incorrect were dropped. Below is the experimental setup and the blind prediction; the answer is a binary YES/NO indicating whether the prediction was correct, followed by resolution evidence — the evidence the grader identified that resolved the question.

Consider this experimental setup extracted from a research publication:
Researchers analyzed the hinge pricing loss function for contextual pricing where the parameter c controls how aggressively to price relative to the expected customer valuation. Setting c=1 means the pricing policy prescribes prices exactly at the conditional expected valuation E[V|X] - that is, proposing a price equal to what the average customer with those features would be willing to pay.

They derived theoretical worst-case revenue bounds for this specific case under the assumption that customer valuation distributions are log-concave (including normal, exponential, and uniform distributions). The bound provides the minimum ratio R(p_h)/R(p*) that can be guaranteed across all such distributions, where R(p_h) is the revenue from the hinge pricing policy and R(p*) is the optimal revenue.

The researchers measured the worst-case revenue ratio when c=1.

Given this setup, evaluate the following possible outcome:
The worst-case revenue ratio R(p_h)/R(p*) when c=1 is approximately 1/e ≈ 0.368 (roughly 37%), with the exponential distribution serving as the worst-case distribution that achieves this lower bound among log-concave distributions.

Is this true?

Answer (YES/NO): NO